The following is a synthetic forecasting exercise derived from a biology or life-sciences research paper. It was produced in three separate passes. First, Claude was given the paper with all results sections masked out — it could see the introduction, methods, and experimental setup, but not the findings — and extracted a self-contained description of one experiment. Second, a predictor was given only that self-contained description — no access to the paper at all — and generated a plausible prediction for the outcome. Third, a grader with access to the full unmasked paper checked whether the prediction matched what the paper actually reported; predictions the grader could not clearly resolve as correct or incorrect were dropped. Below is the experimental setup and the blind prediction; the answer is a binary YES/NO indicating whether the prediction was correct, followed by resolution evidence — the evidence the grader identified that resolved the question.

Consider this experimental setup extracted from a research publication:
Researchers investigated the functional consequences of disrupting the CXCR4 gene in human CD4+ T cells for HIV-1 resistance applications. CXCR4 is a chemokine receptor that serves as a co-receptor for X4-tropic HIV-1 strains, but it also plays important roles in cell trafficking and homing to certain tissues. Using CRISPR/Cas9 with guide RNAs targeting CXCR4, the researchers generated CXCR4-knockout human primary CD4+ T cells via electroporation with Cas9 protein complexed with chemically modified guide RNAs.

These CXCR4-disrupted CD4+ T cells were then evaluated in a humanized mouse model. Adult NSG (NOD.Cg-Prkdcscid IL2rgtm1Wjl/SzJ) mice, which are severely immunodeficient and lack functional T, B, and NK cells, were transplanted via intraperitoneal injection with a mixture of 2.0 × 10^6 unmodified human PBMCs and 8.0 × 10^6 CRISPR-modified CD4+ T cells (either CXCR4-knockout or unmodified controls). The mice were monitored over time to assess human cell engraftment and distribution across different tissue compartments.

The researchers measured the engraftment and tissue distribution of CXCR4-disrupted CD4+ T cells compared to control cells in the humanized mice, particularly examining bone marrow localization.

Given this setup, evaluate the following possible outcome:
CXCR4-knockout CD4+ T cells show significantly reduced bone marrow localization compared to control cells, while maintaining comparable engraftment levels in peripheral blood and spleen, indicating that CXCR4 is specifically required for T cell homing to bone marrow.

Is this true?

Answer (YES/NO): YES